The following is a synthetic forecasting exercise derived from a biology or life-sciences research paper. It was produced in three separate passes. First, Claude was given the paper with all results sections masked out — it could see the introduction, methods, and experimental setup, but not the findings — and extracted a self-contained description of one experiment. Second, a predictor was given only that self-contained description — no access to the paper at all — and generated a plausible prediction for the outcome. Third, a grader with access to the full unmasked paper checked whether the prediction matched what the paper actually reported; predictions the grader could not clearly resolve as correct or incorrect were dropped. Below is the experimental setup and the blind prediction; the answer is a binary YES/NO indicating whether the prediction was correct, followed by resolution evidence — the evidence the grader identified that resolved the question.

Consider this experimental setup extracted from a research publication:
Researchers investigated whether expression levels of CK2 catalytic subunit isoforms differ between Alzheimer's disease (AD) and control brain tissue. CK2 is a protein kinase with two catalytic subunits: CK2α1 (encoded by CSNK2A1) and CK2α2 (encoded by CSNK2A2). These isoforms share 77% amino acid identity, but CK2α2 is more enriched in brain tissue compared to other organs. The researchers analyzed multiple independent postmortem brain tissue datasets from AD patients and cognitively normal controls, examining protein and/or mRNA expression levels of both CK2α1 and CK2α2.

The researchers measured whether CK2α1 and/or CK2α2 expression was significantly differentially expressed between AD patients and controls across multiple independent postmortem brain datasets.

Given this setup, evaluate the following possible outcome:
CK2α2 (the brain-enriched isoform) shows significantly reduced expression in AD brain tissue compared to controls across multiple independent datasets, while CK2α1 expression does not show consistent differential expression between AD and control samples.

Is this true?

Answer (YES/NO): NO